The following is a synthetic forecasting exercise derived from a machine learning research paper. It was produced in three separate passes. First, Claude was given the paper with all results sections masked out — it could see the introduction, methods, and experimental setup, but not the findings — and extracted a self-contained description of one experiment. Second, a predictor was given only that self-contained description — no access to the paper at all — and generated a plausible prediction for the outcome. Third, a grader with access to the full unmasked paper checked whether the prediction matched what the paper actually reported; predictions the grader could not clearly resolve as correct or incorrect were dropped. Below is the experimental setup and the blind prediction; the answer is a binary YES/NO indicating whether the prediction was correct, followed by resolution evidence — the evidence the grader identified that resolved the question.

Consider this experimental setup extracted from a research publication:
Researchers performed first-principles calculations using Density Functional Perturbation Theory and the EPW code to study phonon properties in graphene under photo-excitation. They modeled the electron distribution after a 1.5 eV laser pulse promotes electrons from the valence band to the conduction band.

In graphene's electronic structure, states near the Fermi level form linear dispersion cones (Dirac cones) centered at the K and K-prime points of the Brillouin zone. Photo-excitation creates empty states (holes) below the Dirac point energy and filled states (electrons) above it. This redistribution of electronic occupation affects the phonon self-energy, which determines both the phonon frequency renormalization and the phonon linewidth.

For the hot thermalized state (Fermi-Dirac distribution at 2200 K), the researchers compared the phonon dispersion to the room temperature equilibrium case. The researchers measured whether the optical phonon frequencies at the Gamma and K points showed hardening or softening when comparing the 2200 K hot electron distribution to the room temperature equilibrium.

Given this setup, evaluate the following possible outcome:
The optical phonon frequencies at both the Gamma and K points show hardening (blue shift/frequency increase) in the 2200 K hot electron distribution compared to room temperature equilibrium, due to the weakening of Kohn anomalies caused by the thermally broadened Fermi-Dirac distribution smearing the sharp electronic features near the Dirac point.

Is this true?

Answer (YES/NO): YES